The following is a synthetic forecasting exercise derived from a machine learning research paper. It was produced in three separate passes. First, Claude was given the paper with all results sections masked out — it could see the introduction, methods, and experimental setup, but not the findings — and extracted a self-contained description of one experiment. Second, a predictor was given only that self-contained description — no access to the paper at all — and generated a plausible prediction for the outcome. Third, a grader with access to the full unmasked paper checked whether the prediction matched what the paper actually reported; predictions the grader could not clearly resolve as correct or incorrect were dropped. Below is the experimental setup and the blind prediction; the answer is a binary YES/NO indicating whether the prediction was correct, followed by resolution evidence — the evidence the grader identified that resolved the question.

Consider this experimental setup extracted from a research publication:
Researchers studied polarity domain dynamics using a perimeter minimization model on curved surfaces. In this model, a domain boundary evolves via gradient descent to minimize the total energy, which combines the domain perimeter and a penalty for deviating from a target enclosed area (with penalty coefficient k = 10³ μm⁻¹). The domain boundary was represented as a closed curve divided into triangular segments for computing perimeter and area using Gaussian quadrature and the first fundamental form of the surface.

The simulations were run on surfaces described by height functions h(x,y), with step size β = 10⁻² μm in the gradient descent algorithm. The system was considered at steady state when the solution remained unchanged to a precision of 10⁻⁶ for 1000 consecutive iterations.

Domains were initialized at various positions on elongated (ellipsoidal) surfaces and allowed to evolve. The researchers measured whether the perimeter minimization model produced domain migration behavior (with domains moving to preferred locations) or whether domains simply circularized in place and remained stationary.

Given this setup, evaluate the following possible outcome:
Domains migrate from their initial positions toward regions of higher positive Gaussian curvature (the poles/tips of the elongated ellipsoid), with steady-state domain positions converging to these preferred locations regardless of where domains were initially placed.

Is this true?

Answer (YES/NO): NO